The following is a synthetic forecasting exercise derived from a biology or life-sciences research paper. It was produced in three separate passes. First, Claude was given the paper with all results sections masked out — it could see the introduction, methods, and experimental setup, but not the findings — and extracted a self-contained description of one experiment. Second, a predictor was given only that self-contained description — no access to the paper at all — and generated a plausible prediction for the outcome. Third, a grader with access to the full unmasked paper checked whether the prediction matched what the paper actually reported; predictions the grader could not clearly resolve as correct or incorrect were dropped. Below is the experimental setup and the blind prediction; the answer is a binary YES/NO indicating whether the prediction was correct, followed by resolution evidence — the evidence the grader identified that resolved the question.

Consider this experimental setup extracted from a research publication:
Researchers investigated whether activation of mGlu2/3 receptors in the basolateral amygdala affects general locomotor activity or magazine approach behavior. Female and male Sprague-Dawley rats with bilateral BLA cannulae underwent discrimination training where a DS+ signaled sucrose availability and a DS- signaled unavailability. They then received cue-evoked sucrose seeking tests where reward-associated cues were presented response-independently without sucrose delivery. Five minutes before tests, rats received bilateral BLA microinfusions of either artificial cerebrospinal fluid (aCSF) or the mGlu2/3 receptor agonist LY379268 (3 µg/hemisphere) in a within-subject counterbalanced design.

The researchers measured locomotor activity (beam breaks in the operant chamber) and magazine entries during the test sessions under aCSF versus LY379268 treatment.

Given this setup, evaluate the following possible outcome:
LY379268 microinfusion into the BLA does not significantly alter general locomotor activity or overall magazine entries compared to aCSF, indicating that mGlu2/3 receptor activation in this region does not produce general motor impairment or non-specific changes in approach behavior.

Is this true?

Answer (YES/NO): YES